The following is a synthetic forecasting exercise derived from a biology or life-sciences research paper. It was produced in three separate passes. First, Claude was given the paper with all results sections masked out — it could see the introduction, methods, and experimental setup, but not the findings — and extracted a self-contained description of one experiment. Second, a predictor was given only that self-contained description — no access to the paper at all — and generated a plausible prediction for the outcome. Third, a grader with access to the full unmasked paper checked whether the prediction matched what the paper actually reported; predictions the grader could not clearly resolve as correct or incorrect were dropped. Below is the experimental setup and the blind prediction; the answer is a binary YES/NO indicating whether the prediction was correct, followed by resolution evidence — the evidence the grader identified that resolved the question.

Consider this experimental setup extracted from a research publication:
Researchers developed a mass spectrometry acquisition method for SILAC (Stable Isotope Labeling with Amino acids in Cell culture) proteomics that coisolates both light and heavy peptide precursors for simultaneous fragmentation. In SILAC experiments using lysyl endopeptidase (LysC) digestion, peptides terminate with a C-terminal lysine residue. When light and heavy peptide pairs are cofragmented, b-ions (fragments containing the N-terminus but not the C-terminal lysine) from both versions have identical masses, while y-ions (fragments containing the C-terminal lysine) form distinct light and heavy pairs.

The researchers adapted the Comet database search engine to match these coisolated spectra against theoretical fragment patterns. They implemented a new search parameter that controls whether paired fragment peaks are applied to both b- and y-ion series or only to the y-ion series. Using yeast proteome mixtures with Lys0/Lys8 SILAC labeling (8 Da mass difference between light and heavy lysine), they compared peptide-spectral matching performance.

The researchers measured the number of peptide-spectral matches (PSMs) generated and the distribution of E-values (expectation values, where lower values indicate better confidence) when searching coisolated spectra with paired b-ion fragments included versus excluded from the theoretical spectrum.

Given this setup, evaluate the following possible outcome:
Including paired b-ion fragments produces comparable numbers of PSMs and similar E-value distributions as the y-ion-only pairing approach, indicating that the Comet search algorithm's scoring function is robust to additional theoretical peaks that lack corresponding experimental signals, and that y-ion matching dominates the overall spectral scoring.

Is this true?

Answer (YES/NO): NO